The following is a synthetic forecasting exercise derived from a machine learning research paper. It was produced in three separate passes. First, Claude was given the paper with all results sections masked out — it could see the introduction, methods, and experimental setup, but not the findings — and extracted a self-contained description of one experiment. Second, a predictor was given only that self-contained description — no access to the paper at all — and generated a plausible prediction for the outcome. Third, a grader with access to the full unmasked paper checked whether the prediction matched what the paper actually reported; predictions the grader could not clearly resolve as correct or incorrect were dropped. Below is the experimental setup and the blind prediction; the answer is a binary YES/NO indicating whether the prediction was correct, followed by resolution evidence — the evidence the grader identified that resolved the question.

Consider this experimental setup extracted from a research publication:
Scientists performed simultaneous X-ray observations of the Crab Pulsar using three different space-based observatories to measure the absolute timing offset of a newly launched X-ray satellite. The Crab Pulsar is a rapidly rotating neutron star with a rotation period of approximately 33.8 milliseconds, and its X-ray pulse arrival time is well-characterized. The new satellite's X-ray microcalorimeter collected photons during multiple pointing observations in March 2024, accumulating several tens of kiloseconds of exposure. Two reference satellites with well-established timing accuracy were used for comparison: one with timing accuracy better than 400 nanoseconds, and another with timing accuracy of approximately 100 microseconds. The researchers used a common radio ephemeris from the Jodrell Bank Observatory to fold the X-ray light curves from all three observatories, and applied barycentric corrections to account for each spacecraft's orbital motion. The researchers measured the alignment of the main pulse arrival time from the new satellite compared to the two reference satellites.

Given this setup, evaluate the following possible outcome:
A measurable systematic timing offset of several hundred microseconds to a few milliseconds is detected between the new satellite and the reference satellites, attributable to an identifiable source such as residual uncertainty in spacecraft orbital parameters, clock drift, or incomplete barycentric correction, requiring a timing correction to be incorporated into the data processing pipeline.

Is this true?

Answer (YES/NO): NO